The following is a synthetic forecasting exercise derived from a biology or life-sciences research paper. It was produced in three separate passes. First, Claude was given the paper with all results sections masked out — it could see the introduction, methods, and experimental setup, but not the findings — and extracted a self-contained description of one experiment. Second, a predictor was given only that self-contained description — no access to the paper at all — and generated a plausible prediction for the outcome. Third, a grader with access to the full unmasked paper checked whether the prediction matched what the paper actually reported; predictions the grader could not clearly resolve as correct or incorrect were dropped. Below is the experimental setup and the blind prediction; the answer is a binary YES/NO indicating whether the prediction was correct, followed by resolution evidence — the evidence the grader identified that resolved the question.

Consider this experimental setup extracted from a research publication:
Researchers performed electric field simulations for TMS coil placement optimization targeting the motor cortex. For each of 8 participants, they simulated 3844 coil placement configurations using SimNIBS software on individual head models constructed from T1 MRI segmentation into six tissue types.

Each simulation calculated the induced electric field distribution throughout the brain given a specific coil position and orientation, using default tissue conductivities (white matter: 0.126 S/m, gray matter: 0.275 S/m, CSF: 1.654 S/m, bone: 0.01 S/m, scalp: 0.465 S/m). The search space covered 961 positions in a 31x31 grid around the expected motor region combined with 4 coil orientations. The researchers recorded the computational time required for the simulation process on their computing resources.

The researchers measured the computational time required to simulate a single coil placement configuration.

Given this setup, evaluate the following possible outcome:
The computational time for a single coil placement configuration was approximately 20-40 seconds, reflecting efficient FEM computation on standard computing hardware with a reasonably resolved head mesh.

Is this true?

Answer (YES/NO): NO